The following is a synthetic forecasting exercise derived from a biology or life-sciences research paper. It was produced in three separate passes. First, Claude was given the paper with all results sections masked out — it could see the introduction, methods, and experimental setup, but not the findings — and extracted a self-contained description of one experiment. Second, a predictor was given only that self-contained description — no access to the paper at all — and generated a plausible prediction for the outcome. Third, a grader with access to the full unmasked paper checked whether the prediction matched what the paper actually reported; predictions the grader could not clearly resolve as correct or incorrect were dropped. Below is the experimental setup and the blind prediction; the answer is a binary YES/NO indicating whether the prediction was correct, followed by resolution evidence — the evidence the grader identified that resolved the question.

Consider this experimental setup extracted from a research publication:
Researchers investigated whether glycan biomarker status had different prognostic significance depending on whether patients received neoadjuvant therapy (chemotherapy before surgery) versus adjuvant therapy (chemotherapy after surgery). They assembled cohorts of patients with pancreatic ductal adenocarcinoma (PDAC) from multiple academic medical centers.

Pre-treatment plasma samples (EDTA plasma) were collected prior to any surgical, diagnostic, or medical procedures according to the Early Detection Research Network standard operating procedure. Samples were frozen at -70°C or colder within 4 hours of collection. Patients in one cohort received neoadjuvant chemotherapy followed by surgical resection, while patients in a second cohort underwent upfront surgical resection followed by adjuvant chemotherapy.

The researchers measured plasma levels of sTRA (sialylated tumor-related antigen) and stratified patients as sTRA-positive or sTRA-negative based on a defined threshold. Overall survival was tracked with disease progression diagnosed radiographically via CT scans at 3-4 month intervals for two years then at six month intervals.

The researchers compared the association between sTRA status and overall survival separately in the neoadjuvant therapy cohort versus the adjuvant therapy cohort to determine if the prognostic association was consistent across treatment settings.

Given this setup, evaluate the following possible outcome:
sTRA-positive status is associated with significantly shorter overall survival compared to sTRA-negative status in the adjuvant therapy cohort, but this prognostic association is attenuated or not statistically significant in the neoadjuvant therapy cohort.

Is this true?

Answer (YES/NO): YES